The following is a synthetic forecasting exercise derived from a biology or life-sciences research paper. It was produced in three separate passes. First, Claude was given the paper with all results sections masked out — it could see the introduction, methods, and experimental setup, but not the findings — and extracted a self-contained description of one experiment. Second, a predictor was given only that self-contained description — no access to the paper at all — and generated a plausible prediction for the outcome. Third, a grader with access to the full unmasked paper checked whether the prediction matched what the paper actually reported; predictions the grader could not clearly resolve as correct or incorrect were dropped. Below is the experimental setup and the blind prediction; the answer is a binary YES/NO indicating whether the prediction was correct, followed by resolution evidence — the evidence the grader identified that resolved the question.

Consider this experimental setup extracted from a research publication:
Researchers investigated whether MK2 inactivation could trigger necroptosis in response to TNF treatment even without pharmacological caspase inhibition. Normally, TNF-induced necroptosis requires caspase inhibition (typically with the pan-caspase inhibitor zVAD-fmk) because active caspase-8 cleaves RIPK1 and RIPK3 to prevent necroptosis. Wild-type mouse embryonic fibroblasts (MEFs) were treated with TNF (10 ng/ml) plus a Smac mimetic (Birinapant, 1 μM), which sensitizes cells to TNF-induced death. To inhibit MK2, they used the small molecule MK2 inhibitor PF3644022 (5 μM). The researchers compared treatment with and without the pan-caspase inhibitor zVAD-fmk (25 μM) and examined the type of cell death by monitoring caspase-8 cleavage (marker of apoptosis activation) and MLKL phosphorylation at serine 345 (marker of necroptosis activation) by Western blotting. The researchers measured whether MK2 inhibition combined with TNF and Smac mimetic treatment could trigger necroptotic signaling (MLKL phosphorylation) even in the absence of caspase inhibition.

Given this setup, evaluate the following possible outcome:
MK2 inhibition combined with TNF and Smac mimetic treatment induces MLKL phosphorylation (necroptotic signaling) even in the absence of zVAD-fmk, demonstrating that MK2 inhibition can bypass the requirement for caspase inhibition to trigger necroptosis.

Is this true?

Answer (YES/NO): YES